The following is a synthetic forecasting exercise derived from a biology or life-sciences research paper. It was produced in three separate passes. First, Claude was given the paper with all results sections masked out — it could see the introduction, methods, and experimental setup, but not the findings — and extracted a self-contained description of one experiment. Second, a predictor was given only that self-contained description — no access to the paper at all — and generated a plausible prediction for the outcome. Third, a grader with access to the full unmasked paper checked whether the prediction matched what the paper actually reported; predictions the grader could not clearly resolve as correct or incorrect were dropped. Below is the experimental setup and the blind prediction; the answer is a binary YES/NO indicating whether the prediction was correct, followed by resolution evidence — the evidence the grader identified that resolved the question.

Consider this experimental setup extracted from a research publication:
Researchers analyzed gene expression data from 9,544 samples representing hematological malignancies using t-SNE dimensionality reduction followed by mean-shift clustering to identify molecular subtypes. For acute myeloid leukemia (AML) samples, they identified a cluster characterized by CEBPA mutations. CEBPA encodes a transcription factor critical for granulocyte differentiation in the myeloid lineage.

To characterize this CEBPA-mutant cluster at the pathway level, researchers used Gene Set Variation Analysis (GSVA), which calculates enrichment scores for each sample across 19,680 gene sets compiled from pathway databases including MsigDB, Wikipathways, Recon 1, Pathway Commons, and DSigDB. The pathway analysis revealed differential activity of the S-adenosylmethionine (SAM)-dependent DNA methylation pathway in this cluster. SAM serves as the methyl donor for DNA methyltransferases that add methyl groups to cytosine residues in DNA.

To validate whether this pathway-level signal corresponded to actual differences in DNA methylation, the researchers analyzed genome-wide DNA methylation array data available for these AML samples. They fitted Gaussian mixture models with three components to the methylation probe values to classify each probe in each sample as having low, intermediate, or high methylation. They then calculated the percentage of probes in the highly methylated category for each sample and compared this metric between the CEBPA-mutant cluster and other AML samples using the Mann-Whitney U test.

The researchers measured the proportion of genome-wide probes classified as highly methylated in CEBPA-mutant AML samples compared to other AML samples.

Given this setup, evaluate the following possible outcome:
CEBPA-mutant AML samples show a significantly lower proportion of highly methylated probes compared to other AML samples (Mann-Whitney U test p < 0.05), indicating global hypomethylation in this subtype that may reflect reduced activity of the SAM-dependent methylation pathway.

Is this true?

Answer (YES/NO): NO